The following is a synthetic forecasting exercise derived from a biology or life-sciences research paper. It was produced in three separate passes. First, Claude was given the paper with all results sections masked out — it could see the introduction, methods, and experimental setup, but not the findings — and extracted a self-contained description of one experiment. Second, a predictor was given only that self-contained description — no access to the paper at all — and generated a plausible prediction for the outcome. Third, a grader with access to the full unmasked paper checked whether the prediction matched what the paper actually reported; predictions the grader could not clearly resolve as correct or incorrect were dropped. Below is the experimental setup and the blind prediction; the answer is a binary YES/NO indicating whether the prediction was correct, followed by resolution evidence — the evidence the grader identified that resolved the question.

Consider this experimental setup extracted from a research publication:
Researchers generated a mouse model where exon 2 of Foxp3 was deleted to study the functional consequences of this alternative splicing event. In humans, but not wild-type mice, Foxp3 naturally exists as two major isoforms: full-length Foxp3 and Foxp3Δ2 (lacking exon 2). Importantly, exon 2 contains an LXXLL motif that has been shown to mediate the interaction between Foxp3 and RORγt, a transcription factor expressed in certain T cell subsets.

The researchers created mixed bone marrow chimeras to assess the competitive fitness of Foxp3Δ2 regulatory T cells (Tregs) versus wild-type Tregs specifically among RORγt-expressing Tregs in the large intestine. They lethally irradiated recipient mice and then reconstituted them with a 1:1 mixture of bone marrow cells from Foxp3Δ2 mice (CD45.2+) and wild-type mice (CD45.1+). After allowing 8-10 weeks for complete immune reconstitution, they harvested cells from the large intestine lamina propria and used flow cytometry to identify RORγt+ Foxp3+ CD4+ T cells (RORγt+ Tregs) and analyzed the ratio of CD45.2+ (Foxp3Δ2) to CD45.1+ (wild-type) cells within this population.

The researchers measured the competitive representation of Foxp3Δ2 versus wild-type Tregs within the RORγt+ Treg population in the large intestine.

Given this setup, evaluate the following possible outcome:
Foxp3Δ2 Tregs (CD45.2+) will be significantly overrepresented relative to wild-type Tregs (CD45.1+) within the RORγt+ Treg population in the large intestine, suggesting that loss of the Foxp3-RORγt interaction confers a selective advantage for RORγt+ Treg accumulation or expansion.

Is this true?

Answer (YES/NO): YES